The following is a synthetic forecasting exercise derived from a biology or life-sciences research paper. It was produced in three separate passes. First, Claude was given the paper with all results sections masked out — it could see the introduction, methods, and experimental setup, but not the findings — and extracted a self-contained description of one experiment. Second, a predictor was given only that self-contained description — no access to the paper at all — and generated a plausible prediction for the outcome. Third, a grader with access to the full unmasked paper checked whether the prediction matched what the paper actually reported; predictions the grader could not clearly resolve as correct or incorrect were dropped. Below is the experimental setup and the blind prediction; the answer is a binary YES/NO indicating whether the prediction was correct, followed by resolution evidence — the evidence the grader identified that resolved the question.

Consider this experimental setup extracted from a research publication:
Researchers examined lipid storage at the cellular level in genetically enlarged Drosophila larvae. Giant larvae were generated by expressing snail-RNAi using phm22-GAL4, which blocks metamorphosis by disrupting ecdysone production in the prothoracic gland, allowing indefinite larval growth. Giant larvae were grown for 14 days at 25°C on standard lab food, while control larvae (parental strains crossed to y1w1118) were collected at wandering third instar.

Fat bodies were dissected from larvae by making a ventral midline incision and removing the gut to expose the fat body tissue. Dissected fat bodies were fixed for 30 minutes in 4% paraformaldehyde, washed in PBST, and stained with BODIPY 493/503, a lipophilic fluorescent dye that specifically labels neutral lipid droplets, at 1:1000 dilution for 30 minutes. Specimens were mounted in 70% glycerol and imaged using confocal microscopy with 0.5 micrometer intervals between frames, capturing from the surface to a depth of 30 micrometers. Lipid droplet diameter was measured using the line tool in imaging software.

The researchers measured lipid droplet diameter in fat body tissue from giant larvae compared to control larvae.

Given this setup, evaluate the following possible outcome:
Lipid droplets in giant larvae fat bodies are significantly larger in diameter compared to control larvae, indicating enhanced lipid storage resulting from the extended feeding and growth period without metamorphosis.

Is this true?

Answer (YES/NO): NO